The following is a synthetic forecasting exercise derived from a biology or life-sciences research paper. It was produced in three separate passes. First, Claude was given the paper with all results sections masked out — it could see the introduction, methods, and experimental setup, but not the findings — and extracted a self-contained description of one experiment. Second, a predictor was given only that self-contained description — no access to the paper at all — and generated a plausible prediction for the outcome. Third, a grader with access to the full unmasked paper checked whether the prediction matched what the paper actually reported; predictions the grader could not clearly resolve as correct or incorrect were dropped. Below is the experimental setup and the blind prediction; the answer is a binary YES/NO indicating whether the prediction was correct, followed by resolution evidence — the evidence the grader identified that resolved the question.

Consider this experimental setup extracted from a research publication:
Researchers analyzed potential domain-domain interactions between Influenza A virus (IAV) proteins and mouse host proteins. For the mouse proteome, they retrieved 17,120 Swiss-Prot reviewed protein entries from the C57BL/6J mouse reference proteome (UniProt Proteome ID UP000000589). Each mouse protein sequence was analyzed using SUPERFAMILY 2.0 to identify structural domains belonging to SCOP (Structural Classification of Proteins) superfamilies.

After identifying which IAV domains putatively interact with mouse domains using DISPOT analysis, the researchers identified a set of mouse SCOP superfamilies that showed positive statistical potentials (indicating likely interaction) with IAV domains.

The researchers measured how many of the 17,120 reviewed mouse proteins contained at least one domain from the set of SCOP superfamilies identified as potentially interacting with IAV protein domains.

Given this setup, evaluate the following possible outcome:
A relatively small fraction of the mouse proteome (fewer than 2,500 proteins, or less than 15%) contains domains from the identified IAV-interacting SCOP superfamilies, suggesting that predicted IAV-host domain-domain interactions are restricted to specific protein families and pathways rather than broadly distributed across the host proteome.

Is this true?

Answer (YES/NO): YES